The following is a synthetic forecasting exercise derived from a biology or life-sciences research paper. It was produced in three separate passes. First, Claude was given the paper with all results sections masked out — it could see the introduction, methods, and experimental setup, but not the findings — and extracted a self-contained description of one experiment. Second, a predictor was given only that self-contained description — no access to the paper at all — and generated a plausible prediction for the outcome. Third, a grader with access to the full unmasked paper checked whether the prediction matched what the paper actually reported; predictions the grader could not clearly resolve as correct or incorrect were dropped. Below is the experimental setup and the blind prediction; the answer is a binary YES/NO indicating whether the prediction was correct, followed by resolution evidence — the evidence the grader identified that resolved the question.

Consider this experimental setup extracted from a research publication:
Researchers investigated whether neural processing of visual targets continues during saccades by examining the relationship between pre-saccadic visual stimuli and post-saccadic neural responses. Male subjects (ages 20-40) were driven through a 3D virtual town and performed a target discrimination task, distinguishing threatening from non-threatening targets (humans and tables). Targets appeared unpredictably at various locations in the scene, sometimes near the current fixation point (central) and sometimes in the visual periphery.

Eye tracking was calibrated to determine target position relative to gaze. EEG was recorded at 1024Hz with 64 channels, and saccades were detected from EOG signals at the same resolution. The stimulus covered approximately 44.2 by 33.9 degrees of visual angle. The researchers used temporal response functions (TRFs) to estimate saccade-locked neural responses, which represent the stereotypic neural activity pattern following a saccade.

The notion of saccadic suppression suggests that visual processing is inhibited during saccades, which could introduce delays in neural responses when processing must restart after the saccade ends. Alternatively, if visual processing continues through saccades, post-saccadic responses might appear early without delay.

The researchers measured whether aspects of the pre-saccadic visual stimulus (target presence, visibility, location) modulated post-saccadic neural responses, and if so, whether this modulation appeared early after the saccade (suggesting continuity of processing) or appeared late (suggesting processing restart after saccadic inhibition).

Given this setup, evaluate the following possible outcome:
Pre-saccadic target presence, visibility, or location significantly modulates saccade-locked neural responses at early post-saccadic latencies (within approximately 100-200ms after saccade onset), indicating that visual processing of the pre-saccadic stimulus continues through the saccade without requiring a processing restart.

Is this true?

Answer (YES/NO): YES